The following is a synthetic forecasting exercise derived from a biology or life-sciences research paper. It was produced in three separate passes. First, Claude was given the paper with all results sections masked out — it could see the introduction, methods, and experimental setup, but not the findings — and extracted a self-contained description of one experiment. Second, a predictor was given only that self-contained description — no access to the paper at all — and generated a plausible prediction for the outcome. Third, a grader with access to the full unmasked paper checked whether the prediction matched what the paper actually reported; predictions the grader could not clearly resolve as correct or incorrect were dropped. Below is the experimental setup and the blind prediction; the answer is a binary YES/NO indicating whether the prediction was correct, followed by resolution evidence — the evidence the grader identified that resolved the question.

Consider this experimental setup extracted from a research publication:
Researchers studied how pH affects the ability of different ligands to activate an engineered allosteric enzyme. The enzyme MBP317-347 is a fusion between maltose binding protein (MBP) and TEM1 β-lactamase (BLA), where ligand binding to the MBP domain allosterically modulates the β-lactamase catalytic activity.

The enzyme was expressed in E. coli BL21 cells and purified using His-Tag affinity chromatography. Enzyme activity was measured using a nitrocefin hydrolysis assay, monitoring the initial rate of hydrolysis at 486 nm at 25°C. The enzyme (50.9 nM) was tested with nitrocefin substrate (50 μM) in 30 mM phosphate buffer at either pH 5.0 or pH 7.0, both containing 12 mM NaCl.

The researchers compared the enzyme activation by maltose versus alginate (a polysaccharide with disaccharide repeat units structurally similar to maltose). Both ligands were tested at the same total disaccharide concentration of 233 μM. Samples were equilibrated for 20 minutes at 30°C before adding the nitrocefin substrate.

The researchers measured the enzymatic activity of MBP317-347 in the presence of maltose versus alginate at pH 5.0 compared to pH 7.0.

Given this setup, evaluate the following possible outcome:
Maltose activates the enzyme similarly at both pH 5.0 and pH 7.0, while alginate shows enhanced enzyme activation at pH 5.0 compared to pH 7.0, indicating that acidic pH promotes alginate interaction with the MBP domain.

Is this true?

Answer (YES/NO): NO